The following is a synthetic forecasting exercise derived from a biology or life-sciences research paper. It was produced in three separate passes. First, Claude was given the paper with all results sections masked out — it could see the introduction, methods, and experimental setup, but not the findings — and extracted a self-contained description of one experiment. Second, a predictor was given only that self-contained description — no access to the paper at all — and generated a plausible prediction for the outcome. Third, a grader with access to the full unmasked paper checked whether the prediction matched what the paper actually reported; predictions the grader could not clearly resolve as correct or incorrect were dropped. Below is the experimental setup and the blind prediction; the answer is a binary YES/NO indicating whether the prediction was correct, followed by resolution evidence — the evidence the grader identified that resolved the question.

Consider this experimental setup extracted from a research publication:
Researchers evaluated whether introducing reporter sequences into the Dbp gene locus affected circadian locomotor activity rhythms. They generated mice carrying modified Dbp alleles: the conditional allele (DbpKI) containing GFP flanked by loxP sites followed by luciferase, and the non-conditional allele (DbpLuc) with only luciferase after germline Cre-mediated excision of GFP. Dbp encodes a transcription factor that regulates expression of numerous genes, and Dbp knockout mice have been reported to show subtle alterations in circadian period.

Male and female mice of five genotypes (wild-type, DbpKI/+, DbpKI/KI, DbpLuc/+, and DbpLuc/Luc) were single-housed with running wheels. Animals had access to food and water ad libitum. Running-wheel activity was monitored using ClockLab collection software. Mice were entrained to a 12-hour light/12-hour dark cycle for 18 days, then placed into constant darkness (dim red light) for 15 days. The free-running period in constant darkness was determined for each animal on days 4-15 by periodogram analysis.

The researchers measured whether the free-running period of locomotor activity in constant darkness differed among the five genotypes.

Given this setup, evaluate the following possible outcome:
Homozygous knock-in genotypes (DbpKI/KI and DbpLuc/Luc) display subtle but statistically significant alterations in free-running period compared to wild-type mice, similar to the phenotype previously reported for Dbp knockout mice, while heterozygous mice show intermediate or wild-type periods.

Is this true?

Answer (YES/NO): NO